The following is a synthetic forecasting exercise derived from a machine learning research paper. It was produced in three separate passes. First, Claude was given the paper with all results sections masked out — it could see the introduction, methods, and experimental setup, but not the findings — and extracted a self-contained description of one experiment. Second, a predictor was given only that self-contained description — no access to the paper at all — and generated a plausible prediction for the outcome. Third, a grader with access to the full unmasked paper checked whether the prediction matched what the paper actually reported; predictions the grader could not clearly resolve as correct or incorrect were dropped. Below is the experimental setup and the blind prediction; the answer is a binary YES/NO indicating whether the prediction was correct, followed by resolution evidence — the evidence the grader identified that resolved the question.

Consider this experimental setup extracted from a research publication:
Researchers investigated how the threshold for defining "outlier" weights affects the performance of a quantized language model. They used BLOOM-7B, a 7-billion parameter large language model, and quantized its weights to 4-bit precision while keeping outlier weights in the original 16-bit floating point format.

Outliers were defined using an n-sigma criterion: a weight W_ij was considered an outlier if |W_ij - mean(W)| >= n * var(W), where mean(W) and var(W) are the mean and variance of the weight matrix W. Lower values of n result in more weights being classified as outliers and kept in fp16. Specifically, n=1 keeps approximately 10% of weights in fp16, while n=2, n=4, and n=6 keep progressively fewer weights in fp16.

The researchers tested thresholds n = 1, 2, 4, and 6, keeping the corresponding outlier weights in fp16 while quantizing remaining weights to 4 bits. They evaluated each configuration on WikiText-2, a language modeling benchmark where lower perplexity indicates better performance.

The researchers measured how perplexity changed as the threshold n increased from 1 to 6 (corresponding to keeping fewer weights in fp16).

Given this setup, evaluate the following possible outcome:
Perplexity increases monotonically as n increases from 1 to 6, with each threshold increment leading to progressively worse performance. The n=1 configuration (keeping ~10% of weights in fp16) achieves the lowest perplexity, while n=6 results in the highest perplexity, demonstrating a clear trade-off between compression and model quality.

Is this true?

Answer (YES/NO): YES